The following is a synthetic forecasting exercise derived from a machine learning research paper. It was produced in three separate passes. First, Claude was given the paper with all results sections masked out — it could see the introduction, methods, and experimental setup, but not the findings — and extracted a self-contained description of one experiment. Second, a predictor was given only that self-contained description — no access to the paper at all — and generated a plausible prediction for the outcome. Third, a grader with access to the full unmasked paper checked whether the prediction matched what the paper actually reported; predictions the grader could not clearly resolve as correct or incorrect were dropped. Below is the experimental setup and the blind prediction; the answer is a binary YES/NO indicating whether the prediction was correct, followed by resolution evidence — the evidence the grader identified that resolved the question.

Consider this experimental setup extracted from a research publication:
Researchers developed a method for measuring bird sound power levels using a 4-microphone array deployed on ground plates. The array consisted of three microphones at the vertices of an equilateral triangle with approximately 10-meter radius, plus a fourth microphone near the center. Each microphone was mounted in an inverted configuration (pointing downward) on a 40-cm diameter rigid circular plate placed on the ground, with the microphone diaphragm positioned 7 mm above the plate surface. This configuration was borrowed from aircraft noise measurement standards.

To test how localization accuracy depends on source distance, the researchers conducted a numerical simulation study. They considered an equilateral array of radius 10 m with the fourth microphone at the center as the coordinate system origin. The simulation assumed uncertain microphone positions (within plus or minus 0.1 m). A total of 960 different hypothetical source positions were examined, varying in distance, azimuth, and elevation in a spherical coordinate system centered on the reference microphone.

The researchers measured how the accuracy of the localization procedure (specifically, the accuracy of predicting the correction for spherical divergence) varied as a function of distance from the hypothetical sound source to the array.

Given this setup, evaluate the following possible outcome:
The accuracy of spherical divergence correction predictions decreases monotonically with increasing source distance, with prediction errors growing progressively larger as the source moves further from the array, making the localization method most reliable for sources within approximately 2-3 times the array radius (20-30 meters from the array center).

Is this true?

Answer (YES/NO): NO